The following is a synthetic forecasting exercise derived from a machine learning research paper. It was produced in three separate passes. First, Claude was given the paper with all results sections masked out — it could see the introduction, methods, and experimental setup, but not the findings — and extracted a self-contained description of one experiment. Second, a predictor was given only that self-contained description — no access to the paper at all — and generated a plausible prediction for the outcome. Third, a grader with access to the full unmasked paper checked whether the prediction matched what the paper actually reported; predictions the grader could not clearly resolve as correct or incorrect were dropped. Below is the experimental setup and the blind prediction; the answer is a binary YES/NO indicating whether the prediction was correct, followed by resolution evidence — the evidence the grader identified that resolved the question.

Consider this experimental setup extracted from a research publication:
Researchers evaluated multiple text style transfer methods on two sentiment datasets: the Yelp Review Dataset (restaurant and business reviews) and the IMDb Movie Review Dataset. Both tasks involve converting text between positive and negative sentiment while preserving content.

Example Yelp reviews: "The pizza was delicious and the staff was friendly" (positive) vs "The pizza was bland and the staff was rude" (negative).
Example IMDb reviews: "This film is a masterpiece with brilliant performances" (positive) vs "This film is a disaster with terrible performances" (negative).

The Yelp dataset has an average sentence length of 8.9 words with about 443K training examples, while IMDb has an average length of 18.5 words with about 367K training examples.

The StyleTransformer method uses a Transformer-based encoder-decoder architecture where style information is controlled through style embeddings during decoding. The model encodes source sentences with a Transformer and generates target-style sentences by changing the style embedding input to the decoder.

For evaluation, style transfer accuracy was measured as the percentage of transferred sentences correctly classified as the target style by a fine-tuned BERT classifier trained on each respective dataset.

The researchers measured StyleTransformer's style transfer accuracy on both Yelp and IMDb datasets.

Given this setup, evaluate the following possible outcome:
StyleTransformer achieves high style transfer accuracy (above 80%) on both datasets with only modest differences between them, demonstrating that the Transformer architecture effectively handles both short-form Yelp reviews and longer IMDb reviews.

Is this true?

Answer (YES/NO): NO